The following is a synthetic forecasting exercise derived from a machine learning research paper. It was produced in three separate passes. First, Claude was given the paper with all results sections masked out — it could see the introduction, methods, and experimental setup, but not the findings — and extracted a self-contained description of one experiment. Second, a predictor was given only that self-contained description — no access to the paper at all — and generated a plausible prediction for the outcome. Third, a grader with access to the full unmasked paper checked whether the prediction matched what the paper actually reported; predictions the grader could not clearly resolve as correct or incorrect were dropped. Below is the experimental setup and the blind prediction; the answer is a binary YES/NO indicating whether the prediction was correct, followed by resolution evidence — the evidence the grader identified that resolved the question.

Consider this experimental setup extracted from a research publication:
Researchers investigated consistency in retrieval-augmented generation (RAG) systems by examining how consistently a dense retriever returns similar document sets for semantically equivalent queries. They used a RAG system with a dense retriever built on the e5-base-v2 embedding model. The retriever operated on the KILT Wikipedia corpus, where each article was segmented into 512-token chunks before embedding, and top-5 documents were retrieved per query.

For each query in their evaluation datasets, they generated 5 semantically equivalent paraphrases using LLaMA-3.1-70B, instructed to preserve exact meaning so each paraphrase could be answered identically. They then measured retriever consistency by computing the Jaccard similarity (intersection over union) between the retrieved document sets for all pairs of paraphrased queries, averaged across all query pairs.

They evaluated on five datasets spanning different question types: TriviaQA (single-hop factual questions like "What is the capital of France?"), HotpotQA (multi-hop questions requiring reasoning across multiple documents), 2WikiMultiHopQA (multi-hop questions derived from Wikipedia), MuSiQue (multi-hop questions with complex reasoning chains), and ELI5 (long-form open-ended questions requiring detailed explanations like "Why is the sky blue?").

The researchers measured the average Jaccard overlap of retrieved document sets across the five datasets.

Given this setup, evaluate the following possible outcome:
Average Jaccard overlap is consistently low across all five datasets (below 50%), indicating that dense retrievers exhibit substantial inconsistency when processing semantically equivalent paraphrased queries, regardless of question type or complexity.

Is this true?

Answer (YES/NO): NO